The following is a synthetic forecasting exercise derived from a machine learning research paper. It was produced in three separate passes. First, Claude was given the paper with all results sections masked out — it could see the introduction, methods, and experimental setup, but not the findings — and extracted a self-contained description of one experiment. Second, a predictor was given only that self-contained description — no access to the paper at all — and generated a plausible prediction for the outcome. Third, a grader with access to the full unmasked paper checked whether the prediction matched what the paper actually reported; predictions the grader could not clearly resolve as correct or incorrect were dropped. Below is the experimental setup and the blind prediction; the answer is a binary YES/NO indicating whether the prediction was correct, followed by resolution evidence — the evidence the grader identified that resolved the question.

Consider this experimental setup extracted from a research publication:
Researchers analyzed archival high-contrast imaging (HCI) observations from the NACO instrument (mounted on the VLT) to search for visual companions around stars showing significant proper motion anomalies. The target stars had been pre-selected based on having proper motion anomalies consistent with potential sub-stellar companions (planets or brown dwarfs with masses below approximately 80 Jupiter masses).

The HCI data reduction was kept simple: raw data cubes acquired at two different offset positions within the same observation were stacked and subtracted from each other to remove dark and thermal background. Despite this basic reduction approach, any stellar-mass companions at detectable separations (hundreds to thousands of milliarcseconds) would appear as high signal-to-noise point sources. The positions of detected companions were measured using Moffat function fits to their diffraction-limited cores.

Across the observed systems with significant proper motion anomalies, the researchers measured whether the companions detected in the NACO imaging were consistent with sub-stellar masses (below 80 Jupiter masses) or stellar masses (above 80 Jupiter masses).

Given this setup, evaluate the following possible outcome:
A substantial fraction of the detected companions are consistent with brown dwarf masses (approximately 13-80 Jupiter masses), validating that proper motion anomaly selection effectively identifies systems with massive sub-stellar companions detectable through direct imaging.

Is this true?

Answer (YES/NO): NO